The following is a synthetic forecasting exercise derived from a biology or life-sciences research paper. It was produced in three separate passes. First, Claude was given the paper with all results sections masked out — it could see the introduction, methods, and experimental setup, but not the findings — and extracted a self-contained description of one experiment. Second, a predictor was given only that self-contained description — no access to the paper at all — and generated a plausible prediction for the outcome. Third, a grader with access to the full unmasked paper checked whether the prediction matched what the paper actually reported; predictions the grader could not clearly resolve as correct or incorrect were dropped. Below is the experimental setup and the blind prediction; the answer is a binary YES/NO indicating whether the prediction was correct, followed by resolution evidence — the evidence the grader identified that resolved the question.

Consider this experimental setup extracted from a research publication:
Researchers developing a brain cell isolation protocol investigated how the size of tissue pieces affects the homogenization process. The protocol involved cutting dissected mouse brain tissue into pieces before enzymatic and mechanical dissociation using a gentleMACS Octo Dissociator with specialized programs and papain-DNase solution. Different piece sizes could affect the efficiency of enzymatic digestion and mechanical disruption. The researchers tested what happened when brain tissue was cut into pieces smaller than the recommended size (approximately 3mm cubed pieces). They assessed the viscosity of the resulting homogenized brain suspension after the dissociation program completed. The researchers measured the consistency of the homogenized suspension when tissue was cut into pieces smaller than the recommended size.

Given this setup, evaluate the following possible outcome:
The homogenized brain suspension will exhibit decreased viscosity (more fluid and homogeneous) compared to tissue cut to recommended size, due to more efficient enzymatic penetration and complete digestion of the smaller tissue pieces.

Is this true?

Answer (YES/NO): NO